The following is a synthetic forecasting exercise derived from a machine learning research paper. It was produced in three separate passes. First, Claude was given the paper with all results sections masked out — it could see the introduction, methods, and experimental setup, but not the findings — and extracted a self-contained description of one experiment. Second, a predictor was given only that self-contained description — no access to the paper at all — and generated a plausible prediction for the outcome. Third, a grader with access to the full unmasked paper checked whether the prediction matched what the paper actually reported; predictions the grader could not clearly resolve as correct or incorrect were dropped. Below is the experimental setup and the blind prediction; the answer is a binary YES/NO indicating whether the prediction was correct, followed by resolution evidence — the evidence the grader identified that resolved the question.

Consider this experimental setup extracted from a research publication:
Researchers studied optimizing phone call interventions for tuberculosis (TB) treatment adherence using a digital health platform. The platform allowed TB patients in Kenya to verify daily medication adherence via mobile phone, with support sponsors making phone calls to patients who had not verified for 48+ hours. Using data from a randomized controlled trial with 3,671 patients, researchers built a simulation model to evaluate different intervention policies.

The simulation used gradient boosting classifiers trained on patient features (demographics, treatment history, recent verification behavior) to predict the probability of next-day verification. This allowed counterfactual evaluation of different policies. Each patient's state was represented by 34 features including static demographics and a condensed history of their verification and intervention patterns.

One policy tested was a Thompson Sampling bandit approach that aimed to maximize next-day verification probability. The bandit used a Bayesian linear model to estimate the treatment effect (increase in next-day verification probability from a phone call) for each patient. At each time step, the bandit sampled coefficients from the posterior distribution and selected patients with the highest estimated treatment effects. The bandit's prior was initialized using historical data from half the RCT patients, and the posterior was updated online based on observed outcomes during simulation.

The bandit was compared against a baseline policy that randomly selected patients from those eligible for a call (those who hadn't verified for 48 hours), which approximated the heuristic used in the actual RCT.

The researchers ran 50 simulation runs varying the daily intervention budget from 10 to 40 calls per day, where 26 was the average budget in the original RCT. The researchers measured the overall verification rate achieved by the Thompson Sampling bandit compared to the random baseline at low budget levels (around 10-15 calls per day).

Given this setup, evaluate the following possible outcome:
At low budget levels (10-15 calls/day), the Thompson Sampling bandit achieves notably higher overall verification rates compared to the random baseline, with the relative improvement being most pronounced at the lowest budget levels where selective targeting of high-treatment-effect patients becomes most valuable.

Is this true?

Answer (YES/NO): NO